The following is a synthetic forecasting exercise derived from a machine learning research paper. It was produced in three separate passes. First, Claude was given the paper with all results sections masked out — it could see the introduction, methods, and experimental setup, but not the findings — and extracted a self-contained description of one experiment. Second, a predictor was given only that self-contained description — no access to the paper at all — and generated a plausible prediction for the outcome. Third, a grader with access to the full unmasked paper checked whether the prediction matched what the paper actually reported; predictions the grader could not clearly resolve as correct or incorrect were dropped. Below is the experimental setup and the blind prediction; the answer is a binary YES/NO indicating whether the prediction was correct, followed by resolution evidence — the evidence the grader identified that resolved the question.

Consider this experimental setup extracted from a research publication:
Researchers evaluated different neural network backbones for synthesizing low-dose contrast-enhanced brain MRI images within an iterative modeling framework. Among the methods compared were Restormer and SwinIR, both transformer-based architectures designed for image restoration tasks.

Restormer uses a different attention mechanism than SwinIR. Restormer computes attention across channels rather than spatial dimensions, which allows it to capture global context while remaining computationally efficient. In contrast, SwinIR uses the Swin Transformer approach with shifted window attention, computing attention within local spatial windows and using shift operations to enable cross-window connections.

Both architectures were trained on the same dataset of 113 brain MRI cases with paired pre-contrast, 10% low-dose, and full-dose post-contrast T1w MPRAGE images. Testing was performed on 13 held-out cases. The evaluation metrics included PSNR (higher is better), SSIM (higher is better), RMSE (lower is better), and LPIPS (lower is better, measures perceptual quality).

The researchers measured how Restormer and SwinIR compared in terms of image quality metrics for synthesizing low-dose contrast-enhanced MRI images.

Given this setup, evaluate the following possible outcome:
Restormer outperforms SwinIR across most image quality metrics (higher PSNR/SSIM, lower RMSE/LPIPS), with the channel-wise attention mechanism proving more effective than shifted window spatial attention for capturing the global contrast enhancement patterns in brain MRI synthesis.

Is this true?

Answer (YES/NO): NO